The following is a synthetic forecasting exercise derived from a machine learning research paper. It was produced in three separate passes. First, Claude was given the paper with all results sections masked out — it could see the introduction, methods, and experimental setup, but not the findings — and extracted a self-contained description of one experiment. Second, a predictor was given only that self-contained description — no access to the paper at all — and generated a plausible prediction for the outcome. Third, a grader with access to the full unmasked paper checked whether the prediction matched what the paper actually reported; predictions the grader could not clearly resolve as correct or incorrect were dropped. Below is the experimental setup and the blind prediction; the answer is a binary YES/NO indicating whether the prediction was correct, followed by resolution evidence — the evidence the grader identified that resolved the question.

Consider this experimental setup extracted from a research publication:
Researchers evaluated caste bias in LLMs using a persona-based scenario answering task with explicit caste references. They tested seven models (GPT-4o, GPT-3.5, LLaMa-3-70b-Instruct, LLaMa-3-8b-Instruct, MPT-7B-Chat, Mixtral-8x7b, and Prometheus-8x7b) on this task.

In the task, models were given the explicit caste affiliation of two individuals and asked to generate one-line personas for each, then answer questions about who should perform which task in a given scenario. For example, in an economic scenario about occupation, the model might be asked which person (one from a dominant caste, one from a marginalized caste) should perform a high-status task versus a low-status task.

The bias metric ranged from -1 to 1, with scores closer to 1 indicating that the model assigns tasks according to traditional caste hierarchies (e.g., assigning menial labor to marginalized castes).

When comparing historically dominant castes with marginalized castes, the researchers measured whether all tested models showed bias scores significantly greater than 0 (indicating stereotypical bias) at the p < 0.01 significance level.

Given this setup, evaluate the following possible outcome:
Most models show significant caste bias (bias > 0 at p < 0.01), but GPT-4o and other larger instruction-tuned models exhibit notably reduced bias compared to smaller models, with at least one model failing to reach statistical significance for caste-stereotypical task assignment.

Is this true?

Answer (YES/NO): NO